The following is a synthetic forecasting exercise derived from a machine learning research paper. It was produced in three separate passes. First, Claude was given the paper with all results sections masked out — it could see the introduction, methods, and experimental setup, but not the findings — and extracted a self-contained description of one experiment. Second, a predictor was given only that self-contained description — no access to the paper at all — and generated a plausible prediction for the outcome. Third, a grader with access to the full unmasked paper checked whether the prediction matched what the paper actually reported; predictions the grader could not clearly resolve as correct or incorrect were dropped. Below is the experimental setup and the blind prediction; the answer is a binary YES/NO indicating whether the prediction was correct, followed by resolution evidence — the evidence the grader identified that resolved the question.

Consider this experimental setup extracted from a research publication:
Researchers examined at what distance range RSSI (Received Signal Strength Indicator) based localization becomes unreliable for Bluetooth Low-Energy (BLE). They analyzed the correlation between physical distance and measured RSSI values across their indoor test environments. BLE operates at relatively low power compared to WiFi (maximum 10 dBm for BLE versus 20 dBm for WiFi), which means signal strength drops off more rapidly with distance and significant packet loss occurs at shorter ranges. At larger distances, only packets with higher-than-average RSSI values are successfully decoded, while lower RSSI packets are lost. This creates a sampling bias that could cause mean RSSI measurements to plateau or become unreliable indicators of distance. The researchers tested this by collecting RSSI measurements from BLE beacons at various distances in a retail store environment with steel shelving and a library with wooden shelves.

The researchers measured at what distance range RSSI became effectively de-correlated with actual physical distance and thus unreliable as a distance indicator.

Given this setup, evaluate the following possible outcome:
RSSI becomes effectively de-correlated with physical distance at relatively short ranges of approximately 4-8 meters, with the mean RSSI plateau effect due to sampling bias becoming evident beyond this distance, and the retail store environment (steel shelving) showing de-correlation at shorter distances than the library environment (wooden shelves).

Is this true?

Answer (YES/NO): NO